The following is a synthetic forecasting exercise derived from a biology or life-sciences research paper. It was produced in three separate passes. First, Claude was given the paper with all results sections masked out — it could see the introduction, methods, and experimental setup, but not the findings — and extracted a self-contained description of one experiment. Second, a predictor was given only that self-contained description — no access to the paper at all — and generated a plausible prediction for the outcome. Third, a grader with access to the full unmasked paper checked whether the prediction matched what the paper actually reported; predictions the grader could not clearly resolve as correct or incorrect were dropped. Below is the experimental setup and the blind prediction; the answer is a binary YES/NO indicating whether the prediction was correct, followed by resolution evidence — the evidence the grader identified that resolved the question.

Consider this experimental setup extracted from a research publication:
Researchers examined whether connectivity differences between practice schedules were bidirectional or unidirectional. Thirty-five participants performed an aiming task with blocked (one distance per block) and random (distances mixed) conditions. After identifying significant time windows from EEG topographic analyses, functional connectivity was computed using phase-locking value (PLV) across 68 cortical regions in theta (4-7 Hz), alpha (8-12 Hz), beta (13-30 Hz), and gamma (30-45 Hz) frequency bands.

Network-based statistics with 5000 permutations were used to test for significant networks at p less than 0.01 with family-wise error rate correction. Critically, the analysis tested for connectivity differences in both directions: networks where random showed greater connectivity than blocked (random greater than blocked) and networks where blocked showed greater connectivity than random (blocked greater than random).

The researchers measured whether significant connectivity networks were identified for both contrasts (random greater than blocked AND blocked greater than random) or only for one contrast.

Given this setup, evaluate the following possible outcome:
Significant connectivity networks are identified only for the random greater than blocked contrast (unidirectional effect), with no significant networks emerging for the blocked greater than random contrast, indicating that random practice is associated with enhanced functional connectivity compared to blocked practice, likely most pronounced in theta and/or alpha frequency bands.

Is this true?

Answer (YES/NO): YES